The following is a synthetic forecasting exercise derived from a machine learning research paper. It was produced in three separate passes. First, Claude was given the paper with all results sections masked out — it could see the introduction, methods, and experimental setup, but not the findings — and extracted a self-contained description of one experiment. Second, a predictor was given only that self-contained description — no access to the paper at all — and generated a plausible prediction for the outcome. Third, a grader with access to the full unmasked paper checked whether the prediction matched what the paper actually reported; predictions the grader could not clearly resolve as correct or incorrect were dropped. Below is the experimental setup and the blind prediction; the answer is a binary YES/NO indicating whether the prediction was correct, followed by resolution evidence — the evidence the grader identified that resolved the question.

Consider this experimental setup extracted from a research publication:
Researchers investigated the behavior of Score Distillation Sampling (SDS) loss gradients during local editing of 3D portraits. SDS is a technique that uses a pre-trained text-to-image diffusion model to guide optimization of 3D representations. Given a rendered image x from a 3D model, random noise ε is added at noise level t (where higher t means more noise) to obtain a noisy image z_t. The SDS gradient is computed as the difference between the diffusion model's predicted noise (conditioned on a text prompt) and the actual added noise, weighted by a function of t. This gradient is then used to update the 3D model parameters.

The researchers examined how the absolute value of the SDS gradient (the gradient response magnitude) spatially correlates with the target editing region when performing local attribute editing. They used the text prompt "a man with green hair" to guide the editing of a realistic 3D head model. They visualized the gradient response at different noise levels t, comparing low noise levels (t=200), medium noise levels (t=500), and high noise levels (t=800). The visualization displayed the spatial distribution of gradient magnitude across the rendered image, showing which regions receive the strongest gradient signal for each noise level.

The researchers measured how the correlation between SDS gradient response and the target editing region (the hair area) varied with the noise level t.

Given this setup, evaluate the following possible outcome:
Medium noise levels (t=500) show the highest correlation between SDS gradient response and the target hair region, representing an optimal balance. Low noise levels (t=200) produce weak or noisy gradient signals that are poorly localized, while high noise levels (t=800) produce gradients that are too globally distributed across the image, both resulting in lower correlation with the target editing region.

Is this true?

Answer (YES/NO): NO